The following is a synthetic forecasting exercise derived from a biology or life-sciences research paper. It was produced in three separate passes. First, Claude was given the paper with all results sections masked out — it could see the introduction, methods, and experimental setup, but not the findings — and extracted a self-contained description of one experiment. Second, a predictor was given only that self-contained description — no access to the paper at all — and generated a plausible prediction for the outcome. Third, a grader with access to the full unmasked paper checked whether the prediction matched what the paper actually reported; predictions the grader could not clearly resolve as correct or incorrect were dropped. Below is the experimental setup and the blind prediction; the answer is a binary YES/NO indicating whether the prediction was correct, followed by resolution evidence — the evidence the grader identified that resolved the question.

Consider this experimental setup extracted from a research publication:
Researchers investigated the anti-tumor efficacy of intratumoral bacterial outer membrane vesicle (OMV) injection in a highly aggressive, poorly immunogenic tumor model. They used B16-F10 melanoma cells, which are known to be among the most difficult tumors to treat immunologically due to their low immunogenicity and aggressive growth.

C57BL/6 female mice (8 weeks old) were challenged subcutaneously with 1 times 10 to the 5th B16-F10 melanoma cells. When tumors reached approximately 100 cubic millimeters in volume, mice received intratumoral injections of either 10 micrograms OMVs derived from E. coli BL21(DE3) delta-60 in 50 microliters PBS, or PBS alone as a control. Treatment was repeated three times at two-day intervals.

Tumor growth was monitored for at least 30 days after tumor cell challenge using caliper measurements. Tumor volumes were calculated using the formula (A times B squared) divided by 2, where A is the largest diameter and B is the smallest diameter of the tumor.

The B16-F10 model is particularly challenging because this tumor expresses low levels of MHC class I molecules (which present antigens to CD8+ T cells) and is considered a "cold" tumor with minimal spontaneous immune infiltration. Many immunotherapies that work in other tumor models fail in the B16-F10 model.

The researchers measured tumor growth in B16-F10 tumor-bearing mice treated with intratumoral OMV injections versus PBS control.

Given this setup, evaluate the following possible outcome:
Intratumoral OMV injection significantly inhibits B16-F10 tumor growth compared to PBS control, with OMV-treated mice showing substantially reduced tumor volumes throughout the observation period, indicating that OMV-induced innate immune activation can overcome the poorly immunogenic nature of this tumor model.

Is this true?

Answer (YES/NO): YES